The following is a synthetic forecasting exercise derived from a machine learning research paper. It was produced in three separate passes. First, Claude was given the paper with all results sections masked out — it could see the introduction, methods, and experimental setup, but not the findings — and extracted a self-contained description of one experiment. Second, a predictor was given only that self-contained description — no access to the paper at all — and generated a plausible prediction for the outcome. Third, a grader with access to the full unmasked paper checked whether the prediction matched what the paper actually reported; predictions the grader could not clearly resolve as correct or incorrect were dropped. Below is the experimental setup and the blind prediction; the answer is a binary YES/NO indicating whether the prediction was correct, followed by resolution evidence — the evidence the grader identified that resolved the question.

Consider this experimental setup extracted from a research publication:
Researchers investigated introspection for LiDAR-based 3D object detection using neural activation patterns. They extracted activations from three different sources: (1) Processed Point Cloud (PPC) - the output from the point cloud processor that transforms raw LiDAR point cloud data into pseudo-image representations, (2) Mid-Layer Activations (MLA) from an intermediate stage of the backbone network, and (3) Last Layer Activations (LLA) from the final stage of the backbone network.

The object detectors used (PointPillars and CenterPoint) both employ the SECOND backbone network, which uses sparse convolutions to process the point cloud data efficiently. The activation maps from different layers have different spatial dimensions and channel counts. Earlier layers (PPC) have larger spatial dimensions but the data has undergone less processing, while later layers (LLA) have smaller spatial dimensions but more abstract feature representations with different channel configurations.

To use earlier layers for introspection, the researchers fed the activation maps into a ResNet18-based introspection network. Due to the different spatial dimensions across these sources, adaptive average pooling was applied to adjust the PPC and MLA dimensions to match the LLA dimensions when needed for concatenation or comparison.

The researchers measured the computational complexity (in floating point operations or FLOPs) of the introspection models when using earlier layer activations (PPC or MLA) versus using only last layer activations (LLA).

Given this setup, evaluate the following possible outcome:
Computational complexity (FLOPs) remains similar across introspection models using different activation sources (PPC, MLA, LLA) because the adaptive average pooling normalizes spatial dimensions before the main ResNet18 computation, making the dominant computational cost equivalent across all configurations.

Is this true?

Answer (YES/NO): NO